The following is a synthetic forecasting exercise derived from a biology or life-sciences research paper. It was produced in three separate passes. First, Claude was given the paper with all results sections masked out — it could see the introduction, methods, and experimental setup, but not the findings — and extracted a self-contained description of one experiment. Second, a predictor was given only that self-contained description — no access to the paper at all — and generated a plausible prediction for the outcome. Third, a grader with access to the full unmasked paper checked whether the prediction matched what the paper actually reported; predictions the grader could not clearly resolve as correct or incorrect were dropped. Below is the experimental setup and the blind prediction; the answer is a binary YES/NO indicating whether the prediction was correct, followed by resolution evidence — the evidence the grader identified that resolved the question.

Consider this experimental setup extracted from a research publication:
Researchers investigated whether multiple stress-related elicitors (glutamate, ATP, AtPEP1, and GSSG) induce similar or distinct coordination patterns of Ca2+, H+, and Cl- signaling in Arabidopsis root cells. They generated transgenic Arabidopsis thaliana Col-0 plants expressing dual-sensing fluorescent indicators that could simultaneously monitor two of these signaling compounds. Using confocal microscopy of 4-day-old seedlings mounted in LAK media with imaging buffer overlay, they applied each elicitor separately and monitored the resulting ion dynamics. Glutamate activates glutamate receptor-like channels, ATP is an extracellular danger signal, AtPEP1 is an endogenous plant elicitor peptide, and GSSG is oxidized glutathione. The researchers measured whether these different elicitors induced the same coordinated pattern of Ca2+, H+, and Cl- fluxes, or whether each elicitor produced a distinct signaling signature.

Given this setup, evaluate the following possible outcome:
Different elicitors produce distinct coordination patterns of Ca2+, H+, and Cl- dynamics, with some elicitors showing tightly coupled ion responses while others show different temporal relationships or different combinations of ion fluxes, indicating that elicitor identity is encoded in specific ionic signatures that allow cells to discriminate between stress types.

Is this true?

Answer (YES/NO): NO